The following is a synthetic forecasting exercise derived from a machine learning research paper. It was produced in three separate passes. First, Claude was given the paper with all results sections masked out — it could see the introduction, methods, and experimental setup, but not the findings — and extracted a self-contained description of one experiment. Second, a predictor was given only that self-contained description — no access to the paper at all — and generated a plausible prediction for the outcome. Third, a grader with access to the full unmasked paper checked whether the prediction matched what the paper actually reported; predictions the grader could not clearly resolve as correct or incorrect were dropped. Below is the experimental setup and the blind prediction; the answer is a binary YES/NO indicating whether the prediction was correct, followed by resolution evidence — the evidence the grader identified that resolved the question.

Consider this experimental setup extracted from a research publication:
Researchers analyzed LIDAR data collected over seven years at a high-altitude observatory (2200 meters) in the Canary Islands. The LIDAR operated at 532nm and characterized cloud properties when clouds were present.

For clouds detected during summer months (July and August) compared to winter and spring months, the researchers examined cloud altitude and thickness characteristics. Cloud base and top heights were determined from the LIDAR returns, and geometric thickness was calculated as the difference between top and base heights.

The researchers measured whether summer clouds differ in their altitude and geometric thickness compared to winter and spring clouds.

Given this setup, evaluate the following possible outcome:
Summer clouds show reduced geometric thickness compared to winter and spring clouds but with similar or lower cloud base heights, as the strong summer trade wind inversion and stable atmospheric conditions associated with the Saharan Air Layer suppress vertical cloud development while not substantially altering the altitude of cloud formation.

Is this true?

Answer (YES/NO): YES